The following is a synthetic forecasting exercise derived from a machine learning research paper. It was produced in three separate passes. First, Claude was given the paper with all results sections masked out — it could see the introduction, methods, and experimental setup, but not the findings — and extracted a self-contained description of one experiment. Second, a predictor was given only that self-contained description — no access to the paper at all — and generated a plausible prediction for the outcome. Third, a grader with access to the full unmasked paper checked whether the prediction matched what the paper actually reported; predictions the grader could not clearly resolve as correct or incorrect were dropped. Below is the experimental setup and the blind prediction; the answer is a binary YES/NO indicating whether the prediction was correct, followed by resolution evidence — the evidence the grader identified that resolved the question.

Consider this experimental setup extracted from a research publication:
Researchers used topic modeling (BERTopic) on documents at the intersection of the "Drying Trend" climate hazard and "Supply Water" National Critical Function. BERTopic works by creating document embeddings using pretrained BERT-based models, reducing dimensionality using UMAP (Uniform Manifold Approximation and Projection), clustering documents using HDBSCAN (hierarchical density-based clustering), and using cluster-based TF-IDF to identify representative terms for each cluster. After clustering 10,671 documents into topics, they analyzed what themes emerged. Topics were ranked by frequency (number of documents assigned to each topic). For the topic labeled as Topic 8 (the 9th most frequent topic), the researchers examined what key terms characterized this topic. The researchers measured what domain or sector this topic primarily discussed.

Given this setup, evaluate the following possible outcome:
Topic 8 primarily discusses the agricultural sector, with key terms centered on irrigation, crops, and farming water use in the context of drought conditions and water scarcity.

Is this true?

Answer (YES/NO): NO